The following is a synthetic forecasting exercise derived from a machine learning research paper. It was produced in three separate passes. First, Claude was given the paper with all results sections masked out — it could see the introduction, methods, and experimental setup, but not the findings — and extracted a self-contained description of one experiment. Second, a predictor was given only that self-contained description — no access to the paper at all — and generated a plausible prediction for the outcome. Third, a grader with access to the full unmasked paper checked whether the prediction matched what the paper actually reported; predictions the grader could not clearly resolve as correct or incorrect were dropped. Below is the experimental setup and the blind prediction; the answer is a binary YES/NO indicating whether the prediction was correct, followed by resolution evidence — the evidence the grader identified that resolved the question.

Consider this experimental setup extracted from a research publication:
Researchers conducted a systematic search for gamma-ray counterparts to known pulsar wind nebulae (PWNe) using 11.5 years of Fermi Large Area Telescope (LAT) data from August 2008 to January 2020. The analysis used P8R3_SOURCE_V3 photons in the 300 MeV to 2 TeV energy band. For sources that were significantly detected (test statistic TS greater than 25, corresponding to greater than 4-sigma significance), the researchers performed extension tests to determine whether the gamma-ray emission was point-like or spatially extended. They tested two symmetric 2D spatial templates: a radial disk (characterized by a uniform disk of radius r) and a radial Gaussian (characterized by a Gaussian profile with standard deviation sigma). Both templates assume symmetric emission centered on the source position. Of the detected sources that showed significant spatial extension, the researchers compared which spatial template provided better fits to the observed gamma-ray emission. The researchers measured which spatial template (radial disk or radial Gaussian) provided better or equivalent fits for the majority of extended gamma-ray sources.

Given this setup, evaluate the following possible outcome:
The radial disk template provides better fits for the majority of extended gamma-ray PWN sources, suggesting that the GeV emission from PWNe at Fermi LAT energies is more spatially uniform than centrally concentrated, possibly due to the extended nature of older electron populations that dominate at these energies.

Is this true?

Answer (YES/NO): NO